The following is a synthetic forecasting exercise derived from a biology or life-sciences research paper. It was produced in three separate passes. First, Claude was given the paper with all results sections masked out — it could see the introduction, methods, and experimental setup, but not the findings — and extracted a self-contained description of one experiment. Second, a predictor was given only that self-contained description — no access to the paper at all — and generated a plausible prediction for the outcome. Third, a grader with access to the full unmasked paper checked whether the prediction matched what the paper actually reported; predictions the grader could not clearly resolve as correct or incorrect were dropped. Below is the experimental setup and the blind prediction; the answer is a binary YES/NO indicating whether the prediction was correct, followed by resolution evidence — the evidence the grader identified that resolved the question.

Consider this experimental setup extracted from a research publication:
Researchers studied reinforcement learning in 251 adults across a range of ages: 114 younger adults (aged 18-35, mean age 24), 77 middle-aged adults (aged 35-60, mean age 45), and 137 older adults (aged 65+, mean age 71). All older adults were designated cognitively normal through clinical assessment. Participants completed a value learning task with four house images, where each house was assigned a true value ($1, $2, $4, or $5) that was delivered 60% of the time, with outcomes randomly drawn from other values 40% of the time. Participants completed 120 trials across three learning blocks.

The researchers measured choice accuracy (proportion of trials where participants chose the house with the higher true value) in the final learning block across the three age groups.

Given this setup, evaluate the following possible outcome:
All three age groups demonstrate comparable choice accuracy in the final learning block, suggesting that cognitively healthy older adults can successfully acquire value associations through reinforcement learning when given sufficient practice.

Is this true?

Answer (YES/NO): NO